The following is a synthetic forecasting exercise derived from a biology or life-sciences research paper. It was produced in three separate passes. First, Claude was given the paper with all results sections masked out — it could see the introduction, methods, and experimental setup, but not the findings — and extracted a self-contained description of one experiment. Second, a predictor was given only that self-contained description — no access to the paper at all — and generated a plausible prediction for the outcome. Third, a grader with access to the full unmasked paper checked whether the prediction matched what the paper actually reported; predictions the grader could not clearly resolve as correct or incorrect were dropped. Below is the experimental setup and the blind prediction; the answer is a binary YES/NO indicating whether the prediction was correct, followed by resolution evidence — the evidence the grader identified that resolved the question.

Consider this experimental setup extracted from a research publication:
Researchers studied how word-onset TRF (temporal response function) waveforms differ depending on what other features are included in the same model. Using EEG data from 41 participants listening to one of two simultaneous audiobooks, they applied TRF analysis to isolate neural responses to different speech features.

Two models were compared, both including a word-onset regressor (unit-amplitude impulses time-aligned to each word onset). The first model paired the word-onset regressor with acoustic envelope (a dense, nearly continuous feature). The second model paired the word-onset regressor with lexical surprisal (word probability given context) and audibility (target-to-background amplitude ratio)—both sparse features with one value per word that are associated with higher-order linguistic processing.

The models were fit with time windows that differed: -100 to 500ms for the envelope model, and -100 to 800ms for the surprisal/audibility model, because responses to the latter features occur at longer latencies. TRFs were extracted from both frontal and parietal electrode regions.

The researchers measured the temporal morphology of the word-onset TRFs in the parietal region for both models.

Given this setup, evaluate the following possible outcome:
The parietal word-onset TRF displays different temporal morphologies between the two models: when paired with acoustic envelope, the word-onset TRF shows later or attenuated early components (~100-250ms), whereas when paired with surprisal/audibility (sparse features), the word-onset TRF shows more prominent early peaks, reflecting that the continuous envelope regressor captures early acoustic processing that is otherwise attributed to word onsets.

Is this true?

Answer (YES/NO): NO